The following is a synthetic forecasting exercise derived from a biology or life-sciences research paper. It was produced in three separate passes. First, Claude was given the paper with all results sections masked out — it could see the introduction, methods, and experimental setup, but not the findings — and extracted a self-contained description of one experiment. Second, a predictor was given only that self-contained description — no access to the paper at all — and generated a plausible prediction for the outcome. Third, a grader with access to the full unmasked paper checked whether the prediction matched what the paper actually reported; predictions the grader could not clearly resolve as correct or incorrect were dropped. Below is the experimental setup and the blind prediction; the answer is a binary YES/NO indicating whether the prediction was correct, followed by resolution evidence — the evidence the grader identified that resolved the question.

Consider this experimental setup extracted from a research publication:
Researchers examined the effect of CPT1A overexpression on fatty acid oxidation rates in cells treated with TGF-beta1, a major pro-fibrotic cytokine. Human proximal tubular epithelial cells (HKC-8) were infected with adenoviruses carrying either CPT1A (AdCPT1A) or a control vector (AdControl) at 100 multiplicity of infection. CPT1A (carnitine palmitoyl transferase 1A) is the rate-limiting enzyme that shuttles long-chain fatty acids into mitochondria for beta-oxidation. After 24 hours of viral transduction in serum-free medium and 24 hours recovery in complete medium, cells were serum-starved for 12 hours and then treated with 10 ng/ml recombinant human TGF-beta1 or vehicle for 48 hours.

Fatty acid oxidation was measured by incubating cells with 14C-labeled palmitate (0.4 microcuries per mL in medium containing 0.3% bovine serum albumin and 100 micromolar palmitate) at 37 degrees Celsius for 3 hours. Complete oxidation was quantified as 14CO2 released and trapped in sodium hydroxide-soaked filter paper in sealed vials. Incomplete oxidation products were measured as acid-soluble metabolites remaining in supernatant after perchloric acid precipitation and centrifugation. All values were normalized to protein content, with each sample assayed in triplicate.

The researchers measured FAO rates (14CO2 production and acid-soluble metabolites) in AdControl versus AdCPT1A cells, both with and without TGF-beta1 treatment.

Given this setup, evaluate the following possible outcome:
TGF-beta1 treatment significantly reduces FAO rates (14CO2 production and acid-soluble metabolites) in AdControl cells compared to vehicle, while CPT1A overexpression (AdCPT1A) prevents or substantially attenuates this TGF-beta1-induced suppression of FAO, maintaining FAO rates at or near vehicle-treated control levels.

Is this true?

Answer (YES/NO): YES